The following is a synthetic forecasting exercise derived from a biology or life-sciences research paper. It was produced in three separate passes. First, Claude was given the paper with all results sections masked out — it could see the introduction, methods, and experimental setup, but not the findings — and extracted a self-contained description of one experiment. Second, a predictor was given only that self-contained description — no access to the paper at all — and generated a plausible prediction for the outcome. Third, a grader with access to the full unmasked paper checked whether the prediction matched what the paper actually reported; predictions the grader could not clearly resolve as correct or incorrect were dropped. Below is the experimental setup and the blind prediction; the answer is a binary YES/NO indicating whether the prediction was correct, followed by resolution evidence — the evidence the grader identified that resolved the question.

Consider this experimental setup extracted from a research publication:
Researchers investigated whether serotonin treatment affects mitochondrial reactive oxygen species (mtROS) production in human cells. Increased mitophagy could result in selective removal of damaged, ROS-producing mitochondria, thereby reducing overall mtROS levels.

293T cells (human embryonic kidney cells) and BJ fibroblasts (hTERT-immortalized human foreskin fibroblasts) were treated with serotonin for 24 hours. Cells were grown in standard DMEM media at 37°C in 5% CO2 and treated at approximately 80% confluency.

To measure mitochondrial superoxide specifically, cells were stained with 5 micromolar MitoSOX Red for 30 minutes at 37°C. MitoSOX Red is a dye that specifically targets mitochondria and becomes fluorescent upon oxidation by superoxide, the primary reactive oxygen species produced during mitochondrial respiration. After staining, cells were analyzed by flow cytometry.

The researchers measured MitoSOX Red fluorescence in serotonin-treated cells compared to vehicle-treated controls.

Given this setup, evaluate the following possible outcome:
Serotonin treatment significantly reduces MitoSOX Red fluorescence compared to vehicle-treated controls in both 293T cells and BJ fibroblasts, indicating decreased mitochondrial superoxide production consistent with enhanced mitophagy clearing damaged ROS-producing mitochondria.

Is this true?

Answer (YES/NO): NO